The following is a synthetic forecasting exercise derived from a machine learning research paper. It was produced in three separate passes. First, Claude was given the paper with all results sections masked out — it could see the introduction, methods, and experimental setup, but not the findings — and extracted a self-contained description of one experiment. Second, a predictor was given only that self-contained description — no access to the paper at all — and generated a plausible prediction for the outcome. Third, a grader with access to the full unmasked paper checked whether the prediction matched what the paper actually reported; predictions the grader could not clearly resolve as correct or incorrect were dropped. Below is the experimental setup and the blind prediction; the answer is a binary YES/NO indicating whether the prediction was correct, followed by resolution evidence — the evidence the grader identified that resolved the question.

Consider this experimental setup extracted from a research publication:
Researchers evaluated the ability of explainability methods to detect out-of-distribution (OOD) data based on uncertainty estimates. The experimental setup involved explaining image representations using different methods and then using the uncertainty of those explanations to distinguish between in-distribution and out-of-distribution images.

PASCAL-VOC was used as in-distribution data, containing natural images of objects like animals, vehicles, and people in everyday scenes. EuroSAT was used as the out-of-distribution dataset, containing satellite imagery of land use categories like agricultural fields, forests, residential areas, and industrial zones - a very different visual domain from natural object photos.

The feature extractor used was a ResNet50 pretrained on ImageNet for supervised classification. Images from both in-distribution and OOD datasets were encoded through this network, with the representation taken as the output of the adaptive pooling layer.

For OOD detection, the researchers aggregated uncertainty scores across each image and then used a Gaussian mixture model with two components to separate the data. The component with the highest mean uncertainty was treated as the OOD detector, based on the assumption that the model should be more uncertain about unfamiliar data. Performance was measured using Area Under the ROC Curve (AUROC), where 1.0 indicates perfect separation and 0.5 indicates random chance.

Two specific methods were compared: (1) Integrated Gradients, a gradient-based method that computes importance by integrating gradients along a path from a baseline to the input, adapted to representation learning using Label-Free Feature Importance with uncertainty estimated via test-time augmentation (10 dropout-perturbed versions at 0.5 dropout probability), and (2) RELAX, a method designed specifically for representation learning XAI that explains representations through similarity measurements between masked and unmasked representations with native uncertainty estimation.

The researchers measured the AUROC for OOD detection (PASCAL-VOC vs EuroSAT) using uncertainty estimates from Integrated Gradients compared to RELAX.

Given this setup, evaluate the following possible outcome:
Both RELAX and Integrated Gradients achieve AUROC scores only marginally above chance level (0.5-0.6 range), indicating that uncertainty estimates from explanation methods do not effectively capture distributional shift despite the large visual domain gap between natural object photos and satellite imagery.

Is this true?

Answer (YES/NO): NO